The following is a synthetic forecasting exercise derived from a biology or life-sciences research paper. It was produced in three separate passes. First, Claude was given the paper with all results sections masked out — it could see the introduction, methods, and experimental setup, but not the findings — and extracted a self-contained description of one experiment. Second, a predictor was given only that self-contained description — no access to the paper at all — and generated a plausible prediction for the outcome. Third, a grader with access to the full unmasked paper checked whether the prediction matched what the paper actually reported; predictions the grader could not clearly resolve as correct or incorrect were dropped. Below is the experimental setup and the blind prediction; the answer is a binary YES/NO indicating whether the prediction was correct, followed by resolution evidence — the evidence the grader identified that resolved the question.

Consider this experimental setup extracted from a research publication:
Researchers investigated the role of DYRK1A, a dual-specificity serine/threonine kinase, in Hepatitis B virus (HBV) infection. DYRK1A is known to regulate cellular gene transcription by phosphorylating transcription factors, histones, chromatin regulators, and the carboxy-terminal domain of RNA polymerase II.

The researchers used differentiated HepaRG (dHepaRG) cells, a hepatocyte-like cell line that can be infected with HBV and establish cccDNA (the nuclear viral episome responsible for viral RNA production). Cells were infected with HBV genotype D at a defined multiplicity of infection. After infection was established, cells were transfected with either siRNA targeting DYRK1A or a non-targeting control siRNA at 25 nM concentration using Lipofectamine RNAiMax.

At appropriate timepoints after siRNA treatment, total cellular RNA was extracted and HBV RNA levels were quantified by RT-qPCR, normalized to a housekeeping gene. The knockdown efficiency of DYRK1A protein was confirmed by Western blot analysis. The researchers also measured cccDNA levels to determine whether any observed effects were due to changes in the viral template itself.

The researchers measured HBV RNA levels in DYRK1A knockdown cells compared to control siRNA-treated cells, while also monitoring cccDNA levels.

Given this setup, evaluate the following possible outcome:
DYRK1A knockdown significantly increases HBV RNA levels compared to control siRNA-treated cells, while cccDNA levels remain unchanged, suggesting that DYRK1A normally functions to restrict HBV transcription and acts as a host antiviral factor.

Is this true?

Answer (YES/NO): NO